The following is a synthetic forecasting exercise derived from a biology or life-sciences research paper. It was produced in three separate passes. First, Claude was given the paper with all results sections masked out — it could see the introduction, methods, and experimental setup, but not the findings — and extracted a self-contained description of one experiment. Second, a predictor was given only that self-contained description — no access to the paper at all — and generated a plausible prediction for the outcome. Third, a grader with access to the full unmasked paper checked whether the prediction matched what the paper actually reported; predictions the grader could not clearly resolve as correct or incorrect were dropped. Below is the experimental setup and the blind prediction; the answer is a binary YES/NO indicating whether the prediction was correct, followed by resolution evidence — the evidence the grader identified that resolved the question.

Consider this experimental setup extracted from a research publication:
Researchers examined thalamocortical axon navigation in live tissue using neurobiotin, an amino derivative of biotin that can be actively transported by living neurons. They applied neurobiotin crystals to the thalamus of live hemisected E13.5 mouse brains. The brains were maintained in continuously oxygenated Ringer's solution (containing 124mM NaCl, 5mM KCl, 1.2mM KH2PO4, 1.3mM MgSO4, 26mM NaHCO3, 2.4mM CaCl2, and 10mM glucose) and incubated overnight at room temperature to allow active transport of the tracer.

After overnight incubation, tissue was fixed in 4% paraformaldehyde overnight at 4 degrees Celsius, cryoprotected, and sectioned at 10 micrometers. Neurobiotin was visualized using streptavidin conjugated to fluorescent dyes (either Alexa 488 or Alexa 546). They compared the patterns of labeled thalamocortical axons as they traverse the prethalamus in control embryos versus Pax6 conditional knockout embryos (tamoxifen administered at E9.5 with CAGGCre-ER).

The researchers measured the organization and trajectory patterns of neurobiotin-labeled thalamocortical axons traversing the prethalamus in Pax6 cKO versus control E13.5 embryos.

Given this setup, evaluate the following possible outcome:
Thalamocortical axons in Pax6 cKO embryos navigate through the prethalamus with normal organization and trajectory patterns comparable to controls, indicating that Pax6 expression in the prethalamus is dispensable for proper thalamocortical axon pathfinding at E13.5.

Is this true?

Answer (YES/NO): NO